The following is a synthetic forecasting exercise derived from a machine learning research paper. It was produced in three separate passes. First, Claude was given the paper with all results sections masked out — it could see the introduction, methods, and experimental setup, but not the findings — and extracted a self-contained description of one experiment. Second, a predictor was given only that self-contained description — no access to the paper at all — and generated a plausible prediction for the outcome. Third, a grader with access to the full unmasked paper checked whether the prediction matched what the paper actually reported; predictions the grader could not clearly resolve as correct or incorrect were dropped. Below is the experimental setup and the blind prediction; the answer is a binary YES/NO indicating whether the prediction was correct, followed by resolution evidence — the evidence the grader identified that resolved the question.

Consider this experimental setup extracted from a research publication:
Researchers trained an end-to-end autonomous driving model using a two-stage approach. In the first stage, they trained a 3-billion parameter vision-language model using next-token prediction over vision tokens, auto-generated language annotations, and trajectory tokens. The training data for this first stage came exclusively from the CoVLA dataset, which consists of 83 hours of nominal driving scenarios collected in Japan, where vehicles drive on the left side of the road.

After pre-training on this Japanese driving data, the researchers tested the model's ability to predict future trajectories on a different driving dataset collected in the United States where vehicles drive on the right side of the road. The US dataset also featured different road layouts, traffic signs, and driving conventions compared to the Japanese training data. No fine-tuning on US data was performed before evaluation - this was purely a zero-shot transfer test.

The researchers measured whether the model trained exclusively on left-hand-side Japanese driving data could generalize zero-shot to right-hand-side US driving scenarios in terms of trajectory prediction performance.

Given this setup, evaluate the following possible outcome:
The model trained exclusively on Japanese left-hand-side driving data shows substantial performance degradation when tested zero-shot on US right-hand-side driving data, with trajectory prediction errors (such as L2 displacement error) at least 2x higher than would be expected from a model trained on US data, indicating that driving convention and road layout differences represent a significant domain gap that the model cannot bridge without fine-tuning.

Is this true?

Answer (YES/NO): NO